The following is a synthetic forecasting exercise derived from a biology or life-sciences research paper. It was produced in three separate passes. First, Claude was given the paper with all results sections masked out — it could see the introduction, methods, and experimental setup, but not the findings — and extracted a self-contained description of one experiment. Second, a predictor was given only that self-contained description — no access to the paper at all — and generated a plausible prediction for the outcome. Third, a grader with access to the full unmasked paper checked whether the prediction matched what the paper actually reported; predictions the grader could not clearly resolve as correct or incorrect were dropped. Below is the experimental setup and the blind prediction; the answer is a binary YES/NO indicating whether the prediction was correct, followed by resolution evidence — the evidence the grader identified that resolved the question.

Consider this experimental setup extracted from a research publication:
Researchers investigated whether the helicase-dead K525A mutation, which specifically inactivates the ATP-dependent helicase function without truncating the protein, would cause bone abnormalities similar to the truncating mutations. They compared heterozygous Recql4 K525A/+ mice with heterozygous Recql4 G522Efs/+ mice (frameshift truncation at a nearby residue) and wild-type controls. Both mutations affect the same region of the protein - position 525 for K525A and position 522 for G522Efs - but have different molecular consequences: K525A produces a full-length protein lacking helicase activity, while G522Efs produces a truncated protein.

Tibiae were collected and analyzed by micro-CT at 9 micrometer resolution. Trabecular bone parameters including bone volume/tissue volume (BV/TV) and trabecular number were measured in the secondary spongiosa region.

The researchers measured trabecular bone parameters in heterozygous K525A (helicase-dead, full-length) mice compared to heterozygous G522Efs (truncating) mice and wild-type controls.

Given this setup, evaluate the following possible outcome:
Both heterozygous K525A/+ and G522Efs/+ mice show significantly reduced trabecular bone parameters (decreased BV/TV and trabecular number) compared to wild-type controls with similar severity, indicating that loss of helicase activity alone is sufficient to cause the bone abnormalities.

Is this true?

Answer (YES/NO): NO